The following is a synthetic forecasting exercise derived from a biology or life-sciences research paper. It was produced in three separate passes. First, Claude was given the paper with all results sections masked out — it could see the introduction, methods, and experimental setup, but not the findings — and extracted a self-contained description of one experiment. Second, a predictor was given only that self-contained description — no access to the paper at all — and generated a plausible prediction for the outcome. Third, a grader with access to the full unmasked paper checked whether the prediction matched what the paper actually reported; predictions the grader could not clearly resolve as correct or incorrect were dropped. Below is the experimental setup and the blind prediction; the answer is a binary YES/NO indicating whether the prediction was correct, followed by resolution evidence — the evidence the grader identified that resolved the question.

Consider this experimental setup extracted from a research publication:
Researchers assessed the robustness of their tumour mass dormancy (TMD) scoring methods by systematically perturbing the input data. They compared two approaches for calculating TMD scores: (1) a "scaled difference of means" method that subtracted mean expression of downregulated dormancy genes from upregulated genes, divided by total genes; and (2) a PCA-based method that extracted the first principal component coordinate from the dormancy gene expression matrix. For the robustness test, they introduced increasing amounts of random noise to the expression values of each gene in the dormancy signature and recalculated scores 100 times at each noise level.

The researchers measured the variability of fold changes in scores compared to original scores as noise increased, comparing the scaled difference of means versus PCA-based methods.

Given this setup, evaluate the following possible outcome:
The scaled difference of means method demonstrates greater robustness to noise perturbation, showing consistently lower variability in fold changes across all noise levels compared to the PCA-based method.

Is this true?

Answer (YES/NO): YES